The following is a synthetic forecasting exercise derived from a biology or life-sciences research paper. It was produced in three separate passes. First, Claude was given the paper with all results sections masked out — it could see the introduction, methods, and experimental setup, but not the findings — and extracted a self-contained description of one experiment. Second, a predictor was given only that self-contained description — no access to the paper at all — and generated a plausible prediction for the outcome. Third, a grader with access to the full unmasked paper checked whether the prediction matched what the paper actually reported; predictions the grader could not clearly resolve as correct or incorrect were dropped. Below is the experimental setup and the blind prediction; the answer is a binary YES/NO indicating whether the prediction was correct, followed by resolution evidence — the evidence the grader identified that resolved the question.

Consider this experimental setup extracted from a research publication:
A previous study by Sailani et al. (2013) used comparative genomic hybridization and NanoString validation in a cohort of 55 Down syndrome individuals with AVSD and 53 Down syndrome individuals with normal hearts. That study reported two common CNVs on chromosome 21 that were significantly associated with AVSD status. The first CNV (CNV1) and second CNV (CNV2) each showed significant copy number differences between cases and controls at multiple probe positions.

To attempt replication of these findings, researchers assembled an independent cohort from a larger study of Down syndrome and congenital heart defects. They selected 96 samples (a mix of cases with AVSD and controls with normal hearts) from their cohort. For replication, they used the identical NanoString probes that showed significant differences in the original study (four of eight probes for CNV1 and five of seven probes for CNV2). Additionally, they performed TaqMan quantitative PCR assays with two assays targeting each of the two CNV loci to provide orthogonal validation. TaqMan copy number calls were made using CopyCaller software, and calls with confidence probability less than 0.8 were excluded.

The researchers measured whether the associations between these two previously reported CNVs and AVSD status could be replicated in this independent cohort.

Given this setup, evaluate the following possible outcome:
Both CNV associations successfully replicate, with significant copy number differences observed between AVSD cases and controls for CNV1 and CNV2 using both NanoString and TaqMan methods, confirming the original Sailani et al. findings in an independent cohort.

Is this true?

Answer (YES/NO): NO